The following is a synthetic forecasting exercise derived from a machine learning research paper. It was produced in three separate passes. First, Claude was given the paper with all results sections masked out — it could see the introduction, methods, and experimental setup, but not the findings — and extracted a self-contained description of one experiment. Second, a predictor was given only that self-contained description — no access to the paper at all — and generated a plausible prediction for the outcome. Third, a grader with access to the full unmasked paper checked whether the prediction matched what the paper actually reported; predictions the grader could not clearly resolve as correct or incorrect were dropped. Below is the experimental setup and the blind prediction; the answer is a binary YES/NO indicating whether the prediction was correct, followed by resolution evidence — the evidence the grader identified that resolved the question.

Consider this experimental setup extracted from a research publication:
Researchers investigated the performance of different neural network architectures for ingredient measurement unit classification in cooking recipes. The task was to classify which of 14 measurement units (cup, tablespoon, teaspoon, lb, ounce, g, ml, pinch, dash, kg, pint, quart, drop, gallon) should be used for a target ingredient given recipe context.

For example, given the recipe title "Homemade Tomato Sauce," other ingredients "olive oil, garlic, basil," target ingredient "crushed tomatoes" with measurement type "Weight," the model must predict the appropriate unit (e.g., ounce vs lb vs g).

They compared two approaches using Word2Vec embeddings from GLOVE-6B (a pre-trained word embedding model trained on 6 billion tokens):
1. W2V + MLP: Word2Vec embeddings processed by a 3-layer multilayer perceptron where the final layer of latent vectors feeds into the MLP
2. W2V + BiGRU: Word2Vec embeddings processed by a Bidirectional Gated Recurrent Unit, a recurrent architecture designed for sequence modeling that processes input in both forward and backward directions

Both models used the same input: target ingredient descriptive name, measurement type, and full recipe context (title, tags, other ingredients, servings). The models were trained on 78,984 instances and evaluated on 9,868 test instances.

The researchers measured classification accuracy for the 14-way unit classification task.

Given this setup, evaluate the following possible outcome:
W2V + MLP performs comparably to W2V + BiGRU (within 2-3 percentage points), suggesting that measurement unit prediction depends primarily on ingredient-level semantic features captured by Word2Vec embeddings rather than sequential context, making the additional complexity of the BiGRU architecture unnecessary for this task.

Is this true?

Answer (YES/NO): NO